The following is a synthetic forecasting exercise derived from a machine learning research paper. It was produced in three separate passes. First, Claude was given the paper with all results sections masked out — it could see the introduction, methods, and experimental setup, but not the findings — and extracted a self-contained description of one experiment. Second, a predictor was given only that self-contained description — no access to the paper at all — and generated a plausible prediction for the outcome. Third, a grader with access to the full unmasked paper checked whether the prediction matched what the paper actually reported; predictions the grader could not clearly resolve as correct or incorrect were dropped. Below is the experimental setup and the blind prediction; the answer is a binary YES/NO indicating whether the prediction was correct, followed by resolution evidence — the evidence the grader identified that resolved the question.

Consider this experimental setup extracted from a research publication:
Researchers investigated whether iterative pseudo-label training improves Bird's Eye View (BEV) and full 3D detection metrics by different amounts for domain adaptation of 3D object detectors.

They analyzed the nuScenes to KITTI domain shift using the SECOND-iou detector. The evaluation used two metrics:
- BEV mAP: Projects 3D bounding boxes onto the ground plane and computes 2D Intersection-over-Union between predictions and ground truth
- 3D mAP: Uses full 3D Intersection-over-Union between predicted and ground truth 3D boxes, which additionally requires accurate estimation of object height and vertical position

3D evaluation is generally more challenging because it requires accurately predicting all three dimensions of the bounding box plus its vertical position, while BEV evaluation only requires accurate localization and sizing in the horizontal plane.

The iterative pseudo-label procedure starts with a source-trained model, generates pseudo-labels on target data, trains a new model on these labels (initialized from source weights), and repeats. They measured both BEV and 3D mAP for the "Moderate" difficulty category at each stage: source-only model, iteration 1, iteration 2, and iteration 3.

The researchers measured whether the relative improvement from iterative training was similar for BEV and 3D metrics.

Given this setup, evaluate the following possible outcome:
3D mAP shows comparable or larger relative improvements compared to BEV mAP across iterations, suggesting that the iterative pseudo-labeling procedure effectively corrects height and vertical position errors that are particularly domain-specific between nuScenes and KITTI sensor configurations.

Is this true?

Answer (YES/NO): YES